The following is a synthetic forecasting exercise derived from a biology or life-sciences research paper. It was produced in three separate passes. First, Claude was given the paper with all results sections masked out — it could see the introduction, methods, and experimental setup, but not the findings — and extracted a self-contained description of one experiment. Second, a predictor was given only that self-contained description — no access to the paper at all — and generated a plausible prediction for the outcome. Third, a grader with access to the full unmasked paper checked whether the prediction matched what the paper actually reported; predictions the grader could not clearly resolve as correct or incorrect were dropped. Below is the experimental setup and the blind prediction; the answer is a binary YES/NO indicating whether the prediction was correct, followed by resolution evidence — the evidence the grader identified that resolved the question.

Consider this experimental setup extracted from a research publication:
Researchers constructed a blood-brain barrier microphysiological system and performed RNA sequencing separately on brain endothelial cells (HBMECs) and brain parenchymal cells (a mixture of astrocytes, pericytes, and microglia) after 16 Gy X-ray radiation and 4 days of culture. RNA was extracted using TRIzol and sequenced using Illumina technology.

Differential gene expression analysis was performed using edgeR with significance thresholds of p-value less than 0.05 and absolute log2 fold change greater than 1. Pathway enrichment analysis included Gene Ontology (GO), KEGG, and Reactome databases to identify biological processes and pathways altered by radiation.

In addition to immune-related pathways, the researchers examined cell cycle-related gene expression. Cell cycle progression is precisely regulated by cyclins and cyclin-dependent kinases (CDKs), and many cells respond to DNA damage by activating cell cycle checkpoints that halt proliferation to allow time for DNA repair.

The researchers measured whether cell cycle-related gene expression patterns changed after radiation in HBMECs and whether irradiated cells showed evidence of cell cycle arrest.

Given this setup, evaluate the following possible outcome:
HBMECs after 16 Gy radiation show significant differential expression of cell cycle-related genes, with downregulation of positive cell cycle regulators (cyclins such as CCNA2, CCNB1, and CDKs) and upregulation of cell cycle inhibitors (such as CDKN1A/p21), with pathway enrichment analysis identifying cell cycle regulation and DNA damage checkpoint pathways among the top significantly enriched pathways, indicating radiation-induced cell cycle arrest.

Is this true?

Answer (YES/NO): NO